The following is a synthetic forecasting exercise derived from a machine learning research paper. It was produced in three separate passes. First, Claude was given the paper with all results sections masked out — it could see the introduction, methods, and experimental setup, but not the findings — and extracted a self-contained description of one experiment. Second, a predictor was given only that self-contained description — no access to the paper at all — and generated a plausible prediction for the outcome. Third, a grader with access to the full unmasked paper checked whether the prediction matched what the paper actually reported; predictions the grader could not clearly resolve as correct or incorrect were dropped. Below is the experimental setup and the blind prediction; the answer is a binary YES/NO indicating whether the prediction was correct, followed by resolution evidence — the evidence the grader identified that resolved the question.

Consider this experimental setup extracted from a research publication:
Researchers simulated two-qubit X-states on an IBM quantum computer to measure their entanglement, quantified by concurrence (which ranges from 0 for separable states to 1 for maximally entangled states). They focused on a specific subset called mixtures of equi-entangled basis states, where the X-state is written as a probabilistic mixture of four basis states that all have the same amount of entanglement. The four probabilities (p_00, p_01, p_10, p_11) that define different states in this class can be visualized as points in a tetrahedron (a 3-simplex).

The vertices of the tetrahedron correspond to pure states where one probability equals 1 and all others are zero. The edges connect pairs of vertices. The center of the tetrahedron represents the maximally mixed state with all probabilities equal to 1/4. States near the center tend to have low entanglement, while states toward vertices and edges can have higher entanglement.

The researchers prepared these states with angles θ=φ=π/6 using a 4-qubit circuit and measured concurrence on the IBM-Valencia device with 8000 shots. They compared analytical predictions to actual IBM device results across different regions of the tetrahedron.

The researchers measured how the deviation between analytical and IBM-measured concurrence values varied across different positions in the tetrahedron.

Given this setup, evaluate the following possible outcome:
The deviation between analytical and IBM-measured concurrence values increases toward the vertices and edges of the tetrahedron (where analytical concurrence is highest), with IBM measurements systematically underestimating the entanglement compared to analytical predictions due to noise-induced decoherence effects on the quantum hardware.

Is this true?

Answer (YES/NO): YES